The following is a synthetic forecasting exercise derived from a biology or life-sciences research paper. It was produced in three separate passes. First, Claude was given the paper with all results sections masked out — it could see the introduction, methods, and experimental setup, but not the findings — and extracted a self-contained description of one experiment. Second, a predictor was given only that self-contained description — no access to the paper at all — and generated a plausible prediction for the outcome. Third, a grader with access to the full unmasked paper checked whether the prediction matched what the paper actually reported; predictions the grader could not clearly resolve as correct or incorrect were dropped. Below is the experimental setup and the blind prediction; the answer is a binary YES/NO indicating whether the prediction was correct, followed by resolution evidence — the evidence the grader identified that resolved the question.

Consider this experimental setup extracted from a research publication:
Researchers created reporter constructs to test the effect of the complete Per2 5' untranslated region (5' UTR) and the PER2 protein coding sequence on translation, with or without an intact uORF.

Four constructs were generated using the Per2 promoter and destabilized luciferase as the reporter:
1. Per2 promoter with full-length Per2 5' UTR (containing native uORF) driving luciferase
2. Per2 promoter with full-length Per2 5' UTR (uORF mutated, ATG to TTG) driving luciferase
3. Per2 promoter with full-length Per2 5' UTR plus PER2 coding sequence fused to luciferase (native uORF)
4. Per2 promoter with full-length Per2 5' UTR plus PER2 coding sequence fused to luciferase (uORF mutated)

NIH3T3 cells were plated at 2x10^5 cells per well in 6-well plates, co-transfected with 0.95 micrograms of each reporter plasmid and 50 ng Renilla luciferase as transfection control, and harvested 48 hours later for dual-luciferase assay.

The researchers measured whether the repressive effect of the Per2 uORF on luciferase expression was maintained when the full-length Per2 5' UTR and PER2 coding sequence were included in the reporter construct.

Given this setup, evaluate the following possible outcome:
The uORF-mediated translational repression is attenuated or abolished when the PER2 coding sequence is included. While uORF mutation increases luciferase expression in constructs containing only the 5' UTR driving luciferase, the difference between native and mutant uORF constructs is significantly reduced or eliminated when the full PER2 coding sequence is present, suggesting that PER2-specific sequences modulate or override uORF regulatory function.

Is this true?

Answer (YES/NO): NO